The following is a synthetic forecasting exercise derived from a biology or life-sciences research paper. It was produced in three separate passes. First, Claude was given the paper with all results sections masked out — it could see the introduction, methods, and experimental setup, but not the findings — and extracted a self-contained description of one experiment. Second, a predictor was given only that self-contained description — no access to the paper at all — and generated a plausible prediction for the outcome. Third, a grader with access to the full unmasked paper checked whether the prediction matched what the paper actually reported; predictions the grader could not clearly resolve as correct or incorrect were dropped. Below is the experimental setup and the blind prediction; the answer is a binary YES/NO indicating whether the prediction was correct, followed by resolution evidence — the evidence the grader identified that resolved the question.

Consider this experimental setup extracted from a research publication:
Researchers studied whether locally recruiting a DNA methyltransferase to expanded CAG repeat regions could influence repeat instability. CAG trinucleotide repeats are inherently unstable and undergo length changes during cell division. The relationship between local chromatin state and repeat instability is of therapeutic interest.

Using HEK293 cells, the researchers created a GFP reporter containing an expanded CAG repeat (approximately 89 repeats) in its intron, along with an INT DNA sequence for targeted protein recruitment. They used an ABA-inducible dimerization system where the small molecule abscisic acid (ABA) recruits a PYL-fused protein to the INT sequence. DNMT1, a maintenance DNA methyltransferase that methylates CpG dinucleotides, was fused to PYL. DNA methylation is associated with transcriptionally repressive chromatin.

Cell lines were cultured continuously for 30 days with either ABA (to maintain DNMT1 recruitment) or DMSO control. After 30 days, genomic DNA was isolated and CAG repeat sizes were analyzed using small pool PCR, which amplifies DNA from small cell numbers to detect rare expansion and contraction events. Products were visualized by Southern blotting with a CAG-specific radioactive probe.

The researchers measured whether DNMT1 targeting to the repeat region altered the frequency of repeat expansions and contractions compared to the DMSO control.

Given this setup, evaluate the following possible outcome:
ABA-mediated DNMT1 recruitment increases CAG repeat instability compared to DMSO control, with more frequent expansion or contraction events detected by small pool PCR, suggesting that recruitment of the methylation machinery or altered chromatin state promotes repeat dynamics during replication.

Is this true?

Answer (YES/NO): NO